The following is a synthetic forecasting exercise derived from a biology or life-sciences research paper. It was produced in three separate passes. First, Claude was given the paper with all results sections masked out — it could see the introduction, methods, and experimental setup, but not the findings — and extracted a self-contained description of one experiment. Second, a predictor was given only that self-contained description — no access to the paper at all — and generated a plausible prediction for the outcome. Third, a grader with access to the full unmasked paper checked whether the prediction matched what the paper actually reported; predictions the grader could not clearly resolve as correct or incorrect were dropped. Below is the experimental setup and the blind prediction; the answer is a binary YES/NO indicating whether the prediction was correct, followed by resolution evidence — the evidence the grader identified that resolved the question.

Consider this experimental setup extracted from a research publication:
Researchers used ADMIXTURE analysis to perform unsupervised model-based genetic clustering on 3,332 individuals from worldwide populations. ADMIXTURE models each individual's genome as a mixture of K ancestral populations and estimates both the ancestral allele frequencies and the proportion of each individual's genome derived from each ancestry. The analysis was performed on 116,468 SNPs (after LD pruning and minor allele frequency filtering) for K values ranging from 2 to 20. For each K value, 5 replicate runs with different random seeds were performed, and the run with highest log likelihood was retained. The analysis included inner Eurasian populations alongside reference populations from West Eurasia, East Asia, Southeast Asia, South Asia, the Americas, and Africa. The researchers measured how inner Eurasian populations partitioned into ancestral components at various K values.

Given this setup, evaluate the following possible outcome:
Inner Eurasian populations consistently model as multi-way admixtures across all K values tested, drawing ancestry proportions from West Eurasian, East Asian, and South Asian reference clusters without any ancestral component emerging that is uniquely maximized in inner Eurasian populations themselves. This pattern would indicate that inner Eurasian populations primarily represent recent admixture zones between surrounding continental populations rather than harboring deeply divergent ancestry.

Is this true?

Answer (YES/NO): NO